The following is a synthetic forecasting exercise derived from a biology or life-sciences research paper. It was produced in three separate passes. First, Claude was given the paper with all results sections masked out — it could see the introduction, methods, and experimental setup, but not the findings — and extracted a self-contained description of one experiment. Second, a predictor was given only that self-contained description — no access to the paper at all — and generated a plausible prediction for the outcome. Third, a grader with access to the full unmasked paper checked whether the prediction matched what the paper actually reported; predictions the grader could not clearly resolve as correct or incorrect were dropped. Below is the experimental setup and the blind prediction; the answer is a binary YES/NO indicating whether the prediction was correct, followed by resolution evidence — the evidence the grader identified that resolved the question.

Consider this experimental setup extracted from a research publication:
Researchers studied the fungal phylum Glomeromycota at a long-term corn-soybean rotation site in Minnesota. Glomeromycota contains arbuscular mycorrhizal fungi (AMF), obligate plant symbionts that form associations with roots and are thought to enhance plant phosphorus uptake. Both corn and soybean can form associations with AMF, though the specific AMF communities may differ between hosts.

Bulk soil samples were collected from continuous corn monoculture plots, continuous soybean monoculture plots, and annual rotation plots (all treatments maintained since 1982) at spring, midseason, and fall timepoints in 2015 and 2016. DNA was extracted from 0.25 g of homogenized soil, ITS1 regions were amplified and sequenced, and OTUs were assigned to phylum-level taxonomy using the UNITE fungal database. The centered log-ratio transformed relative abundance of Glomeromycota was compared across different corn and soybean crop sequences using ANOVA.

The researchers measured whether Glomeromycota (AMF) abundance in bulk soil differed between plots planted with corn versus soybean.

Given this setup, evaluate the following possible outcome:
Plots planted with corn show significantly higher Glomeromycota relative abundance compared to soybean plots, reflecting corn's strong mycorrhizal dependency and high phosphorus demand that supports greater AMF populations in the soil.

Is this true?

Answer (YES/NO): YES